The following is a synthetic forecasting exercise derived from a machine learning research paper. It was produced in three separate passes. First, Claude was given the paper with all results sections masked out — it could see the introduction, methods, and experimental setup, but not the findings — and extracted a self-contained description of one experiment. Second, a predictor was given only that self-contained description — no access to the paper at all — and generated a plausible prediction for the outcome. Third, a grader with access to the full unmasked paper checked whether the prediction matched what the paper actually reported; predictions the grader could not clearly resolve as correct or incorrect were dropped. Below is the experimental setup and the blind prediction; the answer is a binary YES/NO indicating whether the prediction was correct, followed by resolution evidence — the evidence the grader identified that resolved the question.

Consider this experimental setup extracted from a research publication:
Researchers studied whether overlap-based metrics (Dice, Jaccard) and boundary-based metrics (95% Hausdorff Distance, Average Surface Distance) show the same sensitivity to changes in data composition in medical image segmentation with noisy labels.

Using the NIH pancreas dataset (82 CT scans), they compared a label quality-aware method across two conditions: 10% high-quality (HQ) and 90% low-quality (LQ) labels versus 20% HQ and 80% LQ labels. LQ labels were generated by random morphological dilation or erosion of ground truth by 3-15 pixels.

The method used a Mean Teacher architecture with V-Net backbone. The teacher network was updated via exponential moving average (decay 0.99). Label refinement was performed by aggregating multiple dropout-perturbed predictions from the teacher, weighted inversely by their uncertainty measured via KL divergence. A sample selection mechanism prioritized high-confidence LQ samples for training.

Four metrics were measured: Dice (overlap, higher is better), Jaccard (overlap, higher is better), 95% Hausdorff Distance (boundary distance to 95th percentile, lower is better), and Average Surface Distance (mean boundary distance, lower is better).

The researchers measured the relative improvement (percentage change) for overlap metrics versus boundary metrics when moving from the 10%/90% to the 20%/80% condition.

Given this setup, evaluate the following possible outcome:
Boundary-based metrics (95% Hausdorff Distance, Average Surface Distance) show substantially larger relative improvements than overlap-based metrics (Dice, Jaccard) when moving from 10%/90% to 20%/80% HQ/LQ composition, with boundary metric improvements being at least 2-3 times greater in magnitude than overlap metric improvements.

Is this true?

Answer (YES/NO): YES